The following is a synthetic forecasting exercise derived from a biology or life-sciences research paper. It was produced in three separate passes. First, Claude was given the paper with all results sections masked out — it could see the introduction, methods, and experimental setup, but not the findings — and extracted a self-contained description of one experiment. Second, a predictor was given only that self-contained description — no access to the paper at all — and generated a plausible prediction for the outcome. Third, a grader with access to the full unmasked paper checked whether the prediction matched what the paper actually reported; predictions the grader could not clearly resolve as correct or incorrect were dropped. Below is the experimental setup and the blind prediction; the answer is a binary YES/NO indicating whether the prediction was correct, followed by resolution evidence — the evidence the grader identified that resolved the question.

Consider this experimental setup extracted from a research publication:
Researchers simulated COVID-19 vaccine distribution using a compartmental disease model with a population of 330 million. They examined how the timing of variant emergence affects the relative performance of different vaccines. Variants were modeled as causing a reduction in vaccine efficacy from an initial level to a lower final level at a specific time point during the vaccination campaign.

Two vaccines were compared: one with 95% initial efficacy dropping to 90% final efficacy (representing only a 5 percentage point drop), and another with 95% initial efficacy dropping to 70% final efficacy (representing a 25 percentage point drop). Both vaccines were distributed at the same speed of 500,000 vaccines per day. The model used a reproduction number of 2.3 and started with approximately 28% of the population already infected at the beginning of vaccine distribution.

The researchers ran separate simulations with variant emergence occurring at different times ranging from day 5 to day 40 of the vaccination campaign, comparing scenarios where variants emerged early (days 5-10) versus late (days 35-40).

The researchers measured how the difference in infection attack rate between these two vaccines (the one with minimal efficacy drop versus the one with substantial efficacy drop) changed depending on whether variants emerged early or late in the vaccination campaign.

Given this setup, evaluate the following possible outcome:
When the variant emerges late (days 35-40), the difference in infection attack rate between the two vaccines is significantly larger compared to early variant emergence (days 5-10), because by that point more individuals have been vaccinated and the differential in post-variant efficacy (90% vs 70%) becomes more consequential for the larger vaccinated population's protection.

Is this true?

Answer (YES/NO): NO